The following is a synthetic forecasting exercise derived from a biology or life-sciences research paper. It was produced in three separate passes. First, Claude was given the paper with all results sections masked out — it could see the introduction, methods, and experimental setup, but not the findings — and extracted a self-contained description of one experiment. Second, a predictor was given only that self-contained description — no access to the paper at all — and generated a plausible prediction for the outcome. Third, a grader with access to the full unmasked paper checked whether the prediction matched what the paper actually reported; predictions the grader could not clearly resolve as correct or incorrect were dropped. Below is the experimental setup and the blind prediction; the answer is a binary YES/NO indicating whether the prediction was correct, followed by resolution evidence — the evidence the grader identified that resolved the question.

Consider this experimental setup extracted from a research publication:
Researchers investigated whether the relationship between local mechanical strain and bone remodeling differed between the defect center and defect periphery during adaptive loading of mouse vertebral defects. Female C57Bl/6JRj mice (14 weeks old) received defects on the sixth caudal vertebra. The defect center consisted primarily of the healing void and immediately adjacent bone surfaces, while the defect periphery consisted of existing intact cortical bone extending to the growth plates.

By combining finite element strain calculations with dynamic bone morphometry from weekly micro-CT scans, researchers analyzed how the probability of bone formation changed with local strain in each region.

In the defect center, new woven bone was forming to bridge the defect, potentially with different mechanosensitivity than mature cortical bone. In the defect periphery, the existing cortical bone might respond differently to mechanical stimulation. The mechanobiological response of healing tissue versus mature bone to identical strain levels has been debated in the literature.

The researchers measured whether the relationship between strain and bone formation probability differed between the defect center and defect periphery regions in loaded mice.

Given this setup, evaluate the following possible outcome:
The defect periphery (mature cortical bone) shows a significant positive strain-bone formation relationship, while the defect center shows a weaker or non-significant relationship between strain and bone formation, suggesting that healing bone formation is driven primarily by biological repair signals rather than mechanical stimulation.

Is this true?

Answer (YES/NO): NO